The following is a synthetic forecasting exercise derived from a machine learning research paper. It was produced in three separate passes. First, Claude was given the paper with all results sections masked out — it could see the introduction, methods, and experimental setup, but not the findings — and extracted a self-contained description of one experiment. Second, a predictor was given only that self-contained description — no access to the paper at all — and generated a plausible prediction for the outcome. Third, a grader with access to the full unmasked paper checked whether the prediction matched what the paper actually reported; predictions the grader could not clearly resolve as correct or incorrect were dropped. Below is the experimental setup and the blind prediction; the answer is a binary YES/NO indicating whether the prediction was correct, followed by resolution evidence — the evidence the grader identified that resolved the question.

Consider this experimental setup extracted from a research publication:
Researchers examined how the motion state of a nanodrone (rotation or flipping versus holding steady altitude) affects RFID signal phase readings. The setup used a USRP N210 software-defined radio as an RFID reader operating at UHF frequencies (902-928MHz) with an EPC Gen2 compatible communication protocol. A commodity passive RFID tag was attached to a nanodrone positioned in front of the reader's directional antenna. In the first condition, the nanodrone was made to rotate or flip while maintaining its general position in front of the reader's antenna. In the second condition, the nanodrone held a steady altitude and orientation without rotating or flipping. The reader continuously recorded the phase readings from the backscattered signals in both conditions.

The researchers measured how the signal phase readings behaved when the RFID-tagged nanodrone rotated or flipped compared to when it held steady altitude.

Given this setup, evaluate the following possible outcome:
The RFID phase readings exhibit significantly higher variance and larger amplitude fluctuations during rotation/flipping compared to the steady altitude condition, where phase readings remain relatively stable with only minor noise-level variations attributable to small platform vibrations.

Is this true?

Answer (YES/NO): YES